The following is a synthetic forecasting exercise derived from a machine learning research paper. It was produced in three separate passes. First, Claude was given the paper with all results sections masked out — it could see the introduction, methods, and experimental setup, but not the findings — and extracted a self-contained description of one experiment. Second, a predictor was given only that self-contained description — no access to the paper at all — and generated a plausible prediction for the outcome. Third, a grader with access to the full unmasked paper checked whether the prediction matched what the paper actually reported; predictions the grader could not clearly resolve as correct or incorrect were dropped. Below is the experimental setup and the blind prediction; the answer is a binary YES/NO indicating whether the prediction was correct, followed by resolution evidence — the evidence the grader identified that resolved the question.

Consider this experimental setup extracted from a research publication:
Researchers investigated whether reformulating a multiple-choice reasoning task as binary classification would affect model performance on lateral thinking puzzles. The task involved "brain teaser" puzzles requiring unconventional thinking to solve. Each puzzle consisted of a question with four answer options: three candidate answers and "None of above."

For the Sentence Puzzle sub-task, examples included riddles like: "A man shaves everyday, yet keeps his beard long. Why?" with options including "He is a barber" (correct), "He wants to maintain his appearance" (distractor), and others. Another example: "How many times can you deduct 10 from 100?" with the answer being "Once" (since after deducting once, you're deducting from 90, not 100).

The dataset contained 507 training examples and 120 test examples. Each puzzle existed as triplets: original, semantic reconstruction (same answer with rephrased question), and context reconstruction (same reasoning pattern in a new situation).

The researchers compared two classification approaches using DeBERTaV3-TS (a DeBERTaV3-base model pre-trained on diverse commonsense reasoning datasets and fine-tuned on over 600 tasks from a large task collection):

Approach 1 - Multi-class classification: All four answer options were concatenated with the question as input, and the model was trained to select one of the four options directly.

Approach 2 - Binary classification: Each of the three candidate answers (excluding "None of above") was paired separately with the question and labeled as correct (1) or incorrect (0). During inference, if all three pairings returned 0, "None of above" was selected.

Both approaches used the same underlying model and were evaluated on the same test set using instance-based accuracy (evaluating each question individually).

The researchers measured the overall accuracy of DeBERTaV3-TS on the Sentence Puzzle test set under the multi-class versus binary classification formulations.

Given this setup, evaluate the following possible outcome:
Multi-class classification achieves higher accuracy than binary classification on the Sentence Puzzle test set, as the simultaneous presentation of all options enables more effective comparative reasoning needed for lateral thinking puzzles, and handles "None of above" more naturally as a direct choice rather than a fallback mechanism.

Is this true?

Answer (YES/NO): YES